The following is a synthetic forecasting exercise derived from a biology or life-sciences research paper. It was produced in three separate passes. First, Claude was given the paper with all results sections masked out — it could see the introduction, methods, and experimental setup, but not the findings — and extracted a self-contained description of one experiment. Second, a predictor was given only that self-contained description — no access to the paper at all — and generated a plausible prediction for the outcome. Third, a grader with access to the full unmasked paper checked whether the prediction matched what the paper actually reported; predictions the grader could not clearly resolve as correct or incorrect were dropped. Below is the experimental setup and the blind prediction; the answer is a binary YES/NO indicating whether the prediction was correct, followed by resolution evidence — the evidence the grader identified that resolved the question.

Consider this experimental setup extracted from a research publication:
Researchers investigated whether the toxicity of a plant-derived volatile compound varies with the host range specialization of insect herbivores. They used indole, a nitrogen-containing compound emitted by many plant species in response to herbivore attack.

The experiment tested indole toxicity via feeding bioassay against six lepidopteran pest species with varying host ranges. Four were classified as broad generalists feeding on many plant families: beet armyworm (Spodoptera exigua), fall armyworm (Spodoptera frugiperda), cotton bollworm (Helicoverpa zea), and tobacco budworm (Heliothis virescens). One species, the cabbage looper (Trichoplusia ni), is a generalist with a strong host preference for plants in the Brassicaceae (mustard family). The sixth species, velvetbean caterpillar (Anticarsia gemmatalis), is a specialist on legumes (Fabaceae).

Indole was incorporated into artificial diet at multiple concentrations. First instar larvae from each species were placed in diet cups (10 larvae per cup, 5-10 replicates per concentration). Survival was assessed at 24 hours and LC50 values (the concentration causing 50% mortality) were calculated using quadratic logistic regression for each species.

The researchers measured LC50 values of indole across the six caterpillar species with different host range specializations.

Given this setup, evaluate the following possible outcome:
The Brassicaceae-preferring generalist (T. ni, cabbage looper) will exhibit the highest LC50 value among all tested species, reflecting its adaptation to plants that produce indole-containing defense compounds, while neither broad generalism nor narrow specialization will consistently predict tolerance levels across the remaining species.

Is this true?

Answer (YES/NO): NO